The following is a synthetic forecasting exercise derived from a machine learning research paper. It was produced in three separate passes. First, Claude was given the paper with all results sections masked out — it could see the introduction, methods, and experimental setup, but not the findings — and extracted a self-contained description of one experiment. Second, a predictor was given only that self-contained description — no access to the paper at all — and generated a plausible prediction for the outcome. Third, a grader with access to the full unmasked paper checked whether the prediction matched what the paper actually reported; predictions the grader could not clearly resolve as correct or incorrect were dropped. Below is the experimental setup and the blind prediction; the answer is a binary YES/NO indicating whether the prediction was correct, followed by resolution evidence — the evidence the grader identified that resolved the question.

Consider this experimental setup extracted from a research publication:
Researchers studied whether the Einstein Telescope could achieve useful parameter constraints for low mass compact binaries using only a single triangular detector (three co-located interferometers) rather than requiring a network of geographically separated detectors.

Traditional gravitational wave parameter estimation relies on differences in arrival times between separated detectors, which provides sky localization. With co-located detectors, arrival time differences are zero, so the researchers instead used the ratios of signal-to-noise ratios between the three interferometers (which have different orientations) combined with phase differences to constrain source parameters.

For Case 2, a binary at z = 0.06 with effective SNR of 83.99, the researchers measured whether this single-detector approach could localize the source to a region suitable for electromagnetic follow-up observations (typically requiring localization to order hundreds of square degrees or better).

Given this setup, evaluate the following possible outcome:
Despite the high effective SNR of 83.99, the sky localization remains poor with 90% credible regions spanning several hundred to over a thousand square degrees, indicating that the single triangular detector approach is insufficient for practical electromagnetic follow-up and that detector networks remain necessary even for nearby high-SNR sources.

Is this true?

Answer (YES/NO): NO